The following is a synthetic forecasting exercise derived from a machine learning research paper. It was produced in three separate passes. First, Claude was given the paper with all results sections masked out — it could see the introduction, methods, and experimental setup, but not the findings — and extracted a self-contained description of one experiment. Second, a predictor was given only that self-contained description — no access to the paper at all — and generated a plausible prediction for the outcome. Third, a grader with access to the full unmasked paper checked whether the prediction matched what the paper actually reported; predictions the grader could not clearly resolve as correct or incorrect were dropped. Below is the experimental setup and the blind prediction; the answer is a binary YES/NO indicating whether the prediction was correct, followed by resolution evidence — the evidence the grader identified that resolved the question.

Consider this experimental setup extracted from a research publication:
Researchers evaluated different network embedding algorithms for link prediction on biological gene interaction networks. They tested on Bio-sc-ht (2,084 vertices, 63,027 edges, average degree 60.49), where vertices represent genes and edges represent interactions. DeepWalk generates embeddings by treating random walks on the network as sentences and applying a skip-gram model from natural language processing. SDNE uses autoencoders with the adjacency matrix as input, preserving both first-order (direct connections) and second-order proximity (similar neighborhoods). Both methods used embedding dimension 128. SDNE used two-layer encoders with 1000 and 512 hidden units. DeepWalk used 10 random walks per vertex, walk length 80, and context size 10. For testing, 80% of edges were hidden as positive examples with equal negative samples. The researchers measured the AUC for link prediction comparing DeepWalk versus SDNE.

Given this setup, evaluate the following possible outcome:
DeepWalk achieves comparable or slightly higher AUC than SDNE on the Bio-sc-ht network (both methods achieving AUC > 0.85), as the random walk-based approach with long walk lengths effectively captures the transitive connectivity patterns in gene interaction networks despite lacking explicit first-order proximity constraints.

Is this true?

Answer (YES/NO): NO